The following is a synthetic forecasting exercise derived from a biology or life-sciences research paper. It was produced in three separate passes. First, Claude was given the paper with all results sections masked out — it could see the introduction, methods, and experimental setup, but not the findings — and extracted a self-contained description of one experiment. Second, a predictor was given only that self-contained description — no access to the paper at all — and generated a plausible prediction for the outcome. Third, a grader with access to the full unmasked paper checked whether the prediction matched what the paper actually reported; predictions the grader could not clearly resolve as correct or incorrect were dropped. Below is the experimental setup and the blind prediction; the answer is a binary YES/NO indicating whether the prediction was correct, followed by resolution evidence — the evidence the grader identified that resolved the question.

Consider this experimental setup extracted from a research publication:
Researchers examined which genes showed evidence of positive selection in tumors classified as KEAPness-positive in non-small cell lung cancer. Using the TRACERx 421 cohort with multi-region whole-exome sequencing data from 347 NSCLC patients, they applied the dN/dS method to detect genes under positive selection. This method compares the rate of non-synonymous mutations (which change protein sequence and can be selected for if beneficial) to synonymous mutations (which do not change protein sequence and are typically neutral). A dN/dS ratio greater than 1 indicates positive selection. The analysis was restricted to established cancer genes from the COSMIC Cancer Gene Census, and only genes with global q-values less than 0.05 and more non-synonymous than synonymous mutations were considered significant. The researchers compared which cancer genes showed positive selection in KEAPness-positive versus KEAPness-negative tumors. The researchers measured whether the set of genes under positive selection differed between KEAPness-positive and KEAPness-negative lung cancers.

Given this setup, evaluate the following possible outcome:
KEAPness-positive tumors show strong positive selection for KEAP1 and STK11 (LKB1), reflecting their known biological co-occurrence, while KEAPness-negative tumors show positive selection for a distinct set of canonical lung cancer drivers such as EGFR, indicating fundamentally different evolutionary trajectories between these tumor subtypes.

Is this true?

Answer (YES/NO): NO